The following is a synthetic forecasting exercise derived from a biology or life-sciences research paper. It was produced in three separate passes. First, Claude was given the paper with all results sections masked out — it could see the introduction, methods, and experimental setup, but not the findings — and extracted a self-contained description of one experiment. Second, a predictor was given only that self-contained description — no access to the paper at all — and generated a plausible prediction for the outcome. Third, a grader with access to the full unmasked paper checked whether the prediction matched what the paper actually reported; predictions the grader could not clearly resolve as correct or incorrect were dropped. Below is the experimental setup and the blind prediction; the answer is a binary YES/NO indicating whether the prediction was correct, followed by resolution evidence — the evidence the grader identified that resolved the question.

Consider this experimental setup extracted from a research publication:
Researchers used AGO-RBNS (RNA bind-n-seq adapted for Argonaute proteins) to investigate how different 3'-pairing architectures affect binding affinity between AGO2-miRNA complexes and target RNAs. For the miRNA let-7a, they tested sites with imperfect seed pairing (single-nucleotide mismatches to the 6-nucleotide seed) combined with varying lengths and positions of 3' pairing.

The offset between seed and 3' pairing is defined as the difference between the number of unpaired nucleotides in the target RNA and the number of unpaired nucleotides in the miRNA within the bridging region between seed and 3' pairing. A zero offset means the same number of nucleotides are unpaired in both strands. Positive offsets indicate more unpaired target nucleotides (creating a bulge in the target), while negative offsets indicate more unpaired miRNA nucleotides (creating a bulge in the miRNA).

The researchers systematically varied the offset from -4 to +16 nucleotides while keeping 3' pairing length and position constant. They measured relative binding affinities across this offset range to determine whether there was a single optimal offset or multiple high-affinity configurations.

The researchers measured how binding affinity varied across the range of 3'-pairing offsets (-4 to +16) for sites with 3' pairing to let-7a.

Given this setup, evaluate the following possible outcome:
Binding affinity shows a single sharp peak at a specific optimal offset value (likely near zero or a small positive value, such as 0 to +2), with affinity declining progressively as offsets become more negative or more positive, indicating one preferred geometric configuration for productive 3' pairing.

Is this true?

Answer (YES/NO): NO